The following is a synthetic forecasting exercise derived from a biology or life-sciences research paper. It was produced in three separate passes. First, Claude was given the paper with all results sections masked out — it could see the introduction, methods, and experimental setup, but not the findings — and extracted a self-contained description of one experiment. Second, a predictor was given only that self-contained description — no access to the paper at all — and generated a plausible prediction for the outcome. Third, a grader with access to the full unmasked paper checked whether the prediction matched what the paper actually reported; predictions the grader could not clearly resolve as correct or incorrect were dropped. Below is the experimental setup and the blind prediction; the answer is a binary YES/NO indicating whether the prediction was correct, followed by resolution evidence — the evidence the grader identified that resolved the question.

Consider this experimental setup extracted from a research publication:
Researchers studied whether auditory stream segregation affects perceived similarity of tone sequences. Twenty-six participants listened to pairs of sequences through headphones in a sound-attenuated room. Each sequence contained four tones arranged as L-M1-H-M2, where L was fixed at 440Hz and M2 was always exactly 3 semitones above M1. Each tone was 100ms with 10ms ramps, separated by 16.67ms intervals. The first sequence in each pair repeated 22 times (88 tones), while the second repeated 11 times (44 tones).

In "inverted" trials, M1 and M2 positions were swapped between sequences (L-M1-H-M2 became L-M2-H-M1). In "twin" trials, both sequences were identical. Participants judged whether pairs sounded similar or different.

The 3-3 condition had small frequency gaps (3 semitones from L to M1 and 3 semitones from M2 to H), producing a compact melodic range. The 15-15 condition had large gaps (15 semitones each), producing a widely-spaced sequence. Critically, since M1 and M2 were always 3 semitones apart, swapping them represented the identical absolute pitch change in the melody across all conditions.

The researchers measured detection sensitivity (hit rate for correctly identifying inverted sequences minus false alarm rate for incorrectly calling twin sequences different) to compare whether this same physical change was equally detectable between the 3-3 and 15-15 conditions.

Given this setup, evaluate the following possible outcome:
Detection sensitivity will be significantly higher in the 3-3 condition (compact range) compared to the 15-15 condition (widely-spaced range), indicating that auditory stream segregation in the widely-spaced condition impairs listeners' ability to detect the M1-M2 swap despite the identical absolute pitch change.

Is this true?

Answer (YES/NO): YES